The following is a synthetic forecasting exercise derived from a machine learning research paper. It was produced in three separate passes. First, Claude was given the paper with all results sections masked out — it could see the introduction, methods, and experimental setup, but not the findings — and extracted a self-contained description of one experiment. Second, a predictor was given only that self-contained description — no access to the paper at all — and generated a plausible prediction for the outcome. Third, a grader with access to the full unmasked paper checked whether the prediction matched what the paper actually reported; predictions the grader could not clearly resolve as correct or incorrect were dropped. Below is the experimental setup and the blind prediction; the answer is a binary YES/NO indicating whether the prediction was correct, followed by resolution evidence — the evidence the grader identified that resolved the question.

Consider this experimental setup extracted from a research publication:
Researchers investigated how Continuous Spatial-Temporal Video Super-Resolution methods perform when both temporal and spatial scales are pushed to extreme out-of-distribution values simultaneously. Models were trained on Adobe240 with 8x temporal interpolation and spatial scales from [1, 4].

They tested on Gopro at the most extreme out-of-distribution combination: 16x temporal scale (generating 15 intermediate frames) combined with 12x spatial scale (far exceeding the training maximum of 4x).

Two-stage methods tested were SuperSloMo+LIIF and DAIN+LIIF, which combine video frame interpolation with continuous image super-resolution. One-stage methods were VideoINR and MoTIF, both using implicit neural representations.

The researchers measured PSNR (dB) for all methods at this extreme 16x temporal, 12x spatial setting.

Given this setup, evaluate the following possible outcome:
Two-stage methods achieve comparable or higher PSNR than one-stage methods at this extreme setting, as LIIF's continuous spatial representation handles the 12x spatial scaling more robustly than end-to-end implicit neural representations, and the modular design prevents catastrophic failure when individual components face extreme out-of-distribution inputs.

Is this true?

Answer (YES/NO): NO